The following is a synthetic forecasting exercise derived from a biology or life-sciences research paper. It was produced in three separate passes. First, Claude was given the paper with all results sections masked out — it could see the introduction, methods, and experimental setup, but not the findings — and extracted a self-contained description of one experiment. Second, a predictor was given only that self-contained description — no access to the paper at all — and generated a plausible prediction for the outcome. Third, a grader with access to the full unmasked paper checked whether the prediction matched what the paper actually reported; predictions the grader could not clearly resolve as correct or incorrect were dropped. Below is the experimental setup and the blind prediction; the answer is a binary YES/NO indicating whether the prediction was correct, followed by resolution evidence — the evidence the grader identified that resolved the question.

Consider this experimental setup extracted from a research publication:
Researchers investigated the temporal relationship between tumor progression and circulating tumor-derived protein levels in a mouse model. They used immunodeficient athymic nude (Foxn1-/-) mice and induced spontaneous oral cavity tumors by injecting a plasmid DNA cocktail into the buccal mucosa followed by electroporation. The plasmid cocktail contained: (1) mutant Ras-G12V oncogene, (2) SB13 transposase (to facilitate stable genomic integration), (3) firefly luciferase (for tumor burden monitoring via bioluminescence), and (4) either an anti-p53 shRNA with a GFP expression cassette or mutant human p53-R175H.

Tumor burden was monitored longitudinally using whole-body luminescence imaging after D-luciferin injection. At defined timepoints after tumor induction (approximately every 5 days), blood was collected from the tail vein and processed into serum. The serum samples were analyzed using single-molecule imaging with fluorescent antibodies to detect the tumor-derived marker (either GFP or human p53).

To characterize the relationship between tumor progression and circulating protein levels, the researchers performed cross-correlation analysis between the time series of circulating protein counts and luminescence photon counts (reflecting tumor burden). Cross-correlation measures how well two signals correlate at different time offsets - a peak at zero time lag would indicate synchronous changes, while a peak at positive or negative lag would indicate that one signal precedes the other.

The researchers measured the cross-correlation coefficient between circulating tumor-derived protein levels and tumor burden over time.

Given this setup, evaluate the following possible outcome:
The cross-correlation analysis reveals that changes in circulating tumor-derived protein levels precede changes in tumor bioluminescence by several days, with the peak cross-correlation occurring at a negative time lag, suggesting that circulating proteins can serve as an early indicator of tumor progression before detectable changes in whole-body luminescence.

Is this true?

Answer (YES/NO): NO